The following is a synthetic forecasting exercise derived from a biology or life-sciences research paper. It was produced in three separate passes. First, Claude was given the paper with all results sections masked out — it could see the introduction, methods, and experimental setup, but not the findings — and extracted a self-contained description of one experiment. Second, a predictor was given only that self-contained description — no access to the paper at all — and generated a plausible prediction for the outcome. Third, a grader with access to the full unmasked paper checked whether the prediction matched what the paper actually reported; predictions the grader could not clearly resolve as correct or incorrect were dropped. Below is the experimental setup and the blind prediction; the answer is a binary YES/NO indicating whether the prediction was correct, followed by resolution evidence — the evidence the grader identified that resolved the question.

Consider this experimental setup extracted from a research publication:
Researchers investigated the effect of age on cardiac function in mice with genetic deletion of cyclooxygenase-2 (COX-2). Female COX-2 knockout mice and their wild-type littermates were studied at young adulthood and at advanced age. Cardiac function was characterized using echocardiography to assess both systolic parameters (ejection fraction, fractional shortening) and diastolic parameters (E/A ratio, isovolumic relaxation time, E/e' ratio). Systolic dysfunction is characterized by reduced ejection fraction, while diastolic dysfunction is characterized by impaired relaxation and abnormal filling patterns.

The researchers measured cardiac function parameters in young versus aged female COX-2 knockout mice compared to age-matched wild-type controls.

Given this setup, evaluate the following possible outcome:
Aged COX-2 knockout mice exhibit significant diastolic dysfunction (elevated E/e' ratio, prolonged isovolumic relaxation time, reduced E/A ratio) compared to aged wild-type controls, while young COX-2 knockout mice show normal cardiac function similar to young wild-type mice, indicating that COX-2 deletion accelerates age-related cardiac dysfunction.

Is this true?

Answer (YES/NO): NO